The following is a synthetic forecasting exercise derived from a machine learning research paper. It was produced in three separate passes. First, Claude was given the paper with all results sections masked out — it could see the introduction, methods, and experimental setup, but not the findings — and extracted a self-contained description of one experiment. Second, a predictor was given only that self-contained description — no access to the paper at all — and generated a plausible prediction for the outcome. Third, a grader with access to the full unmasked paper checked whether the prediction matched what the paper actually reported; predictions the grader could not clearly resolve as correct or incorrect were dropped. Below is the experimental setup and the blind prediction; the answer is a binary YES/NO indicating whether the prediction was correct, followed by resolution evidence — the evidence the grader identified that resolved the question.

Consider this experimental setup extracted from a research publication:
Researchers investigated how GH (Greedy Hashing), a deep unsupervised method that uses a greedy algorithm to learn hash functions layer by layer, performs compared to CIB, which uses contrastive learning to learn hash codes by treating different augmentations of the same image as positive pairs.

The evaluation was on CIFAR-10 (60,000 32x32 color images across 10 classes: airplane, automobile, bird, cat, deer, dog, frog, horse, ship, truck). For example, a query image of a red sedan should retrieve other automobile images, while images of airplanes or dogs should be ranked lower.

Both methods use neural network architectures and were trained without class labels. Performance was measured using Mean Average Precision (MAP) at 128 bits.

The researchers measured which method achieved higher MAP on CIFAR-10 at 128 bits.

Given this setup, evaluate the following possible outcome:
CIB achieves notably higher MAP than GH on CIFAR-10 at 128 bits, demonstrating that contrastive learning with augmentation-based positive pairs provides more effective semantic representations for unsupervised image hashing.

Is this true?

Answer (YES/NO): YES